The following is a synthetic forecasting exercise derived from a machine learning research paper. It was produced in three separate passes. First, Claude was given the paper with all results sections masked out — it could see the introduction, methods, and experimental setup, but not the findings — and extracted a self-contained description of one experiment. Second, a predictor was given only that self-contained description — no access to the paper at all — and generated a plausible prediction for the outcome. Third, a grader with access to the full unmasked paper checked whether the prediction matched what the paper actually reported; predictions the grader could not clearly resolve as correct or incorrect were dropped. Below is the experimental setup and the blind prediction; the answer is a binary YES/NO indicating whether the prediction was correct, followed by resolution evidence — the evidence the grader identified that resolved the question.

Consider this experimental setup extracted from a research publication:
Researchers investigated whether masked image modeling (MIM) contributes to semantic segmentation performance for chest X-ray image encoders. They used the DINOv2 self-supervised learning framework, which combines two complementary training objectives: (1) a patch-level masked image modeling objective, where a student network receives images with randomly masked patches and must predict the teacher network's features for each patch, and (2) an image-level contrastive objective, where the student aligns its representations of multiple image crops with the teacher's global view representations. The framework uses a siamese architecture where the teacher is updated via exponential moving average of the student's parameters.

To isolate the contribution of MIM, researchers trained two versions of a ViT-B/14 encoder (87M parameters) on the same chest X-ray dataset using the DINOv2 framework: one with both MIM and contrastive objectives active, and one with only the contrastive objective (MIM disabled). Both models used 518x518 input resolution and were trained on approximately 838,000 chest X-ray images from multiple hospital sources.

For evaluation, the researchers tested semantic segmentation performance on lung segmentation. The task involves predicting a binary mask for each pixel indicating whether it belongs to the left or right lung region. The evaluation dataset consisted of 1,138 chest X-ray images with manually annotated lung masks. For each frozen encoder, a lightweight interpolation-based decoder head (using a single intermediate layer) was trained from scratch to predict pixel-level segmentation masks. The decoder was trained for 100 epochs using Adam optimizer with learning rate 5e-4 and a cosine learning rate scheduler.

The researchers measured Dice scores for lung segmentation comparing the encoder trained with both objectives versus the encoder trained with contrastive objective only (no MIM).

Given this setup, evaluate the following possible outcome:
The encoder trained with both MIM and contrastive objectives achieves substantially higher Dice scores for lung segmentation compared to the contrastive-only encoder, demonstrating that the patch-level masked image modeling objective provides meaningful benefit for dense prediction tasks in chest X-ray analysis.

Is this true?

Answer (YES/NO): YES